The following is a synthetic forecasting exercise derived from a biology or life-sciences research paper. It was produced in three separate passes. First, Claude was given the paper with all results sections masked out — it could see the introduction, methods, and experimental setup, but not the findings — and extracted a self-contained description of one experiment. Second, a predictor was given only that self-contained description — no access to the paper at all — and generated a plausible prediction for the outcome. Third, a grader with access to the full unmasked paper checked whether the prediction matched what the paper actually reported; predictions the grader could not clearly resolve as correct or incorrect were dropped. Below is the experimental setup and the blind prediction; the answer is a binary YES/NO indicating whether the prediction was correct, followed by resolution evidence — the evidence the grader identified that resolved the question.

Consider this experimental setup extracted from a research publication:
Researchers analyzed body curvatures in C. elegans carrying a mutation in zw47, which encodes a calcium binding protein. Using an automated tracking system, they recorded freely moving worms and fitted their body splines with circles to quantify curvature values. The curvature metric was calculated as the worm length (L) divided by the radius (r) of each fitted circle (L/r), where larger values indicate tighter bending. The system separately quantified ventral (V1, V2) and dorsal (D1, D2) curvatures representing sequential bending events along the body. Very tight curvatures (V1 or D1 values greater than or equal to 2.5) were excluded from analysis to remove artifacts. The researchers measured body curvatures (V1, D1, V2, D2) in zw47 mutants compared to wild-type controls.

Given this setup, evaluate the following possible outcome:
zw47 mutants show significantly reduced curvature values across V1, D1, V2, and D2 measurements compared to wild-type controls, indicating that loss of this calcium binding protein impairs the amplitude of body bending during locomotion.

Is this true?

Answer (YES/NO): NO